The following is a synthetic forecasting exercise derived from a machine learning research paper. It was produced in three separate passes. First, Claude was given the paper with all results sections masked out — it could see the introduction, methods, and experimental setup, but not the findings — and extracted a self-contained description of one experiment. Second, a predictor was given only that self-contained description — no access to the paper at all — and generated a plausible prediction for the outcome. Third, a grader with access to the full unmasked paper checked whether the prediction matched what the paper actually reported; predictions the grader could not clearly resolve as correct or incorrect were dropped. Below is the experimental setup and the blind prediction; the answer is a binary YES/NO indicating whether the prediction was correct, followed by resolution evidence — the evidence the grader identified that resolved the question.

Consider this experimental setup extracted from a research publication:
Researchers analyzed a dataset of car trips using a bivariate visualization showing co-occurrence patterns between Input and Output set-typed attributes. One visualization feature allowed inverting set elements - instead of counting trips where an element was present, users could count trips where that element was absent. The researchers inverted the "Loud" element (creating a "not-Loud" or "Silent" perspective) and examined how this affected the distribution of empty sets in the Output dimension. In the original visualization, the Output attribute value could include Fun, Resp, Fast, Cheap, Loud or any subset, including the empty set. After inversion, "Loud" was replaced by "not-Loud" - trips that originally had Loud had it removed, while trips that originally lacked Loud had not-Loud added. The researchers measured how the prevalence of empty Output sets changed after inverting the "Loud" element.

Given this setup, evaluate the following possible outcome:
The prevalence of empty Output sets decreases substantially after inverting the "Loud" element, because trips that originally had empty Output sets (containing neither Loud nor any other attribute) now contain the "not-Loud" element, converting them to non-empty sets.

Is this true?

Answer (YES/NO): NO